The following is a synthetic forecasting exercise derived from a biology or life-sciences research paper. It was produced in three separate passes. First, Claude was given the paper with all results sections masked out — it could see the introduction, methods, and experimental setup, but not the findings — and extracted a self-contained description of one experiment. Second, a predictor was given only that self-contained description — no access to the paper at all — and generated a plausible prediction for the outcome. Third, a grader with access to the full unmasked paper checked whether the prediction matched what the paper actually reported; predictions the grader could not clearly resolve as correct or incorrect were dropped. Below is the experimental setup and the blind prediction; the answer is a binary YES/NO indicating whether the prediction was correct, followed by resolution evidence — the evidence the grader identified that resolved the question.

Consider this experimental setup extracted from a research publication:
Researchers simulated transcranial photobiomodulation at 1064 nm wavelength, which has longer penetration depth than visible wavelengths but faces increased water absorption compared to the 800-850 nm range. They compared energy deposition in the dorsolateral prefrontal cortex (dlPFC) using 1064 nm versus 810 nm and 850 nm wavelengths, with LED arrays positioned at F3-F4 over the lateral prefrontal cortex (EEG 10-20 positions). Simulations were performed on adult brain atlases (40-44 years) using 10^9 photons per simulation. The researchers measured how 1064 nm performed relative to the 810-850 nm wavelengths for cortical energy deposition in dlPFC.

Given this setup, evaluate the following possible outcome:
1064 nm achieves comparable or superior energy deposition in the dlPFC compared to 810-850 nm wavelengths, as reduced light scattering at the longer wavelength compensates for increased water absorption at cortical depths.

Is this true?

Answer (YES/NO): NO